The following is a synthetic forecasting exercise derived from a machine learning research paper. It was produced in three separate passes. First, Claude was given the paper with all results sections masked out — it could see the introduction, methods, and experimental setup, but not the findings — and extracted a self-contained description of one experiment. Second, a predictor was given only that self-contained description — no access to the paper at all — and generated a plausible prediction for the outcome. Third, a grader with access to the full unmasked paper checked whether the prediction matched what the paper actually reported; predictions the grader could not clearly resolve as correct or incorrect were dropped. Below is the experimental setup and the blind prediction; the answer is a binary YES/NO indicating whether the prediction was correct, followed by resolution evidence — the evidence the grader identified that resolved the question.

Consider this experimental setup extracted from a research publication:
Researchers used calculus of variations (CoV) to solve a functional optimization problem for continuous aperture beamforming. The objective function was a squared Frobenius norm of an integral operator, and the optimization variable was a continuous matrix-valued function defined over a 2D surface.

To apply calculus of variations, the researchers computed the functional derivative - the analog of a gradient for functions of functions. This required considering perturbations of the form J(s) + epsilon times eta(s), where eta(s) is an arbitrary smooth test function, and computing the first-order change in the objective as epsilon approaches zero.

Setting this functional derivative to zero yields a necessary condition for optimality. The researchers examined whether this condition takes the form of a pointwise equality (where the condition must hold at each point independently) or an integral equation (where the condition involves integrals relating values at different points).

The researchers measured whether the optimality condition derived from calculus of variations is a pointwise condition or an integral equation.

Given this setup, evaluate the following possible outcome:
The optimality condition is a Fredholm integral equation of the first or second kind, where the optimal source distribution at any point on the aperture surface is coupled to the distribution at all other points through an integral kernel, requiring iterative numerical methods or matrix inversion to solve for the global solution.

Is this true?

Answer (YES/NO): NO